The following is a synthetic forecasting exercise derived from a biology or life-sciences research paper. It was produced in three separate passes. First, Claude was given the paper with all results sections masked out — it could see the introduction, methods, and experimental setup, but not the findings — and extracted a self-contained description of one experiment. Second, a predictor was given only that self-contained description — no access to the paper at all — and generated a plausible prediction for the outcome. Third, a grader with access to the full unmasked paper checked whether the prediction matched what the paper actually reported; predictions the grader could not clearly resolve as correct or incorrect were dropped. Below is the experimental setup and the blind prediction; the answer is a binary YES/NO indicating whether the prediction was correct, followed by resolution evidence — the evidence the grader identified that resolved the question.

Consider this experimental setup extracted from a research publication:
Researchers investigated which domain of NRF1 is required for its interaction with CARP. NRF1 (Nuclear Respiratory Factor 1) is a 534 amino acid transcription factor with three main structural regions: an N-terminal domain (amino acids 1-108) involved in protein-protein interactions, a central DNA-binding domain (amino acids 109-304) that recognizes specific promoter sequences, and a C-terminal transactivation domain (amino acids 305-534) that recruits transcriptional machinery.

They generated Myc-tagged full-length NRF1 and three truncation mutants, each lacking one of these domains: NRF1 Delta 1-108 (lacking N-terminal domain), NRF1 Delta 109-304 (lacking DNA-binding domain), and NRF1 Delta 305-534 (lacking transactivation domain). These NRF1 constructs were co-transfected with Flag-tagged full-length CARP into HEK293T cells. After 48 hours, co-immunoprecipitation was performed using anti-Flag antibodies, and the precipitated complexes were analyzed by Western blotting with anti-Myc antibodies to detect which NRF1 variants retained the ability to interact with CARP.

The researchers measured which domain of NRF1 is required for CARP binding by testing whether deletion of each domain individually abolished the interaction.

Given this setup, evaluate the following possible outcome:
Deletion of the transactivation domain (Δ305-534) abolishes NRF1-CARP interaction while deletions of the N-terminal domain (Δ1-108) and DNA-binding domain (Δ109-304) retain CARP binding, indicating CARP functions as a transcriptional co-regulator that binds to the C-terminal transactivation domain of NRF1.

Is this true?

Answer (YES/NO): NO